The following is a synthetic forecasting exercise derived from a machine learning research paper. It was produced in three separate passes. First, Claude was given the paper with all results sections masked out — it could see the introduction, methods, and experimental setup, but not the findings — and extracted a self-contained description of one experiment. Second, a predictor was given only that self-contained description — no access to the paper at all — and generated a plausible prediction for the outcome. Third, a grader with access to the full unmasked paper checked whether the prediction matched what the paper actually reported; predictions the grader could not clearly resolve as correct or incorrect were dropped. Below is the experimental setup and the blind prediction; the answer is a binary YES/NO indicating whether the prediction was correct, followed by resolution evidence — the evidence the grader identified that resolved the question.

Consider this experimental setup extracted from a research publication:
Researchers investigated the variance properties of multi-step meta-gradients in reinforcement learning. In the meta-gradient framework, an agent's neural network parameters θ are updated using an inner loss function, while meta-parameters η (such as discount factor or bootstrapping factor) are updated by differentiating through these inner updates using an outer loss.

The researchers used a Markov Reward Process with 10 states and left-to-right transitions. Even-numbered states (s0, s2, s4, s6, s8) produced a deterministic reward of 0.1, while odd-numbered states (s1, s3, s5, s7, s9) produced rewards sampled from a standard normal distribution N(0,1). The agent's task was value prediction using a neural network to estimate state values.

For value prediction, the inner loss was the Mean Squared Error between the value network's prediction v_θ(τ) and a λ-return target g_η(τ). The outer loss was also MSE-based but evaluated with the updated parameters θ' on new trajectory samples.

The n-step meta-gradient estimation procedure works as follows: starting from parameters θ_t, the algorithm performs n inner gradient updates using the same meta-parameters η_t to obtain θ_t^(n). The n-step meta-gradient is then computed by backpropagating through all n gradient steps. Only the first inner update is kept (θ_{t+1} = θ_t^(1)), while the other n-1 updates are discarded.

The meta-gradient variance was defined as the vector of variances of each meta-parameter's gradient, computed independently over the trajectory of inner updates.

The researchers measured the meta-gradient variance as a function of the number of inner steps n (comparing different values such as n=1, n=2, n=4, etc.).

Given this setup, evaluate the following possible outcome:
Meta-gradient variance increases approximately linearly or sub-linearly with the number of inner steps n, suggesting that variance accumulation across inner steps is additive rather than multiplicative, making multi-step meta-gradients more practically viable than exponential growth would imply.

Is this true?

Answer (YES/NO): NO